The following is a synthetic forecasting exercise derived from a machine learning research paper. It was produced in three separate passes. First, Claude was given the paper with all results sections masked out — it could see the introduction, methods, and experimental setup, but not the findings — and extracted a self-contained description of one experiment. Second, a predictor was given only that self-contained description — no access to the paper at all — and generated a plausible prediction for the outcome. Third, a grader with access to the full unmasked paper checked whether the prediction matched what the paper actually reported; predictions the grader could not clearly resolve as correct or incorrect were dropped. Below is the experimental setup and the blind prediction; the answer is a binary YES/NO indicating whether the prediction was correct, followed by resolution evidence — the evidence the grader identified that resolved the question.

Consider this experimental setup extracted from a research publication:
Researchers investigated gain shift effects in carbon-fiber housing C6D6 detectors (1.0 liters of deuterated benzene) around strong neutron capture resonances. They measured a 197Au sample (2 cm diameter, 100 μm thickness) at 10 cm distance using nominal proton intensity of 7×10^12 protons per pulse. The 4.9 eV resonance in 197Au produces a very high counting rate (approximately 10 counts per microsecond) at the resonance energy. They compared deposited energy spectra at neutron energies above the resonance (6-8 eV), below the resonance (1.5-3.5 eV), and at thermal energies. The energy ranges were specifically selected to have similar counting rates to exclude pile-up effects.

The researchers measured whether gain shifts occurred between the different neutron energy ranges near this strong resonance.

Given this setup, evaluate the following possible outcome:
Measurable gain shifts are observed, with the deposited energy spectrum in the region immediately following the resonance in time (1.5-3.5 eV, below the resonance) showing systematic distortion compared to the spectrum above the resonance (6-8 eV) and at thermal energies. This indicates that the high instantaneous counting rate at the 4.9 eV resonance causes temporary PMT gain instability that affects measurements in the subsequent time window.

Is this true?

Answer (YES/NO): YES